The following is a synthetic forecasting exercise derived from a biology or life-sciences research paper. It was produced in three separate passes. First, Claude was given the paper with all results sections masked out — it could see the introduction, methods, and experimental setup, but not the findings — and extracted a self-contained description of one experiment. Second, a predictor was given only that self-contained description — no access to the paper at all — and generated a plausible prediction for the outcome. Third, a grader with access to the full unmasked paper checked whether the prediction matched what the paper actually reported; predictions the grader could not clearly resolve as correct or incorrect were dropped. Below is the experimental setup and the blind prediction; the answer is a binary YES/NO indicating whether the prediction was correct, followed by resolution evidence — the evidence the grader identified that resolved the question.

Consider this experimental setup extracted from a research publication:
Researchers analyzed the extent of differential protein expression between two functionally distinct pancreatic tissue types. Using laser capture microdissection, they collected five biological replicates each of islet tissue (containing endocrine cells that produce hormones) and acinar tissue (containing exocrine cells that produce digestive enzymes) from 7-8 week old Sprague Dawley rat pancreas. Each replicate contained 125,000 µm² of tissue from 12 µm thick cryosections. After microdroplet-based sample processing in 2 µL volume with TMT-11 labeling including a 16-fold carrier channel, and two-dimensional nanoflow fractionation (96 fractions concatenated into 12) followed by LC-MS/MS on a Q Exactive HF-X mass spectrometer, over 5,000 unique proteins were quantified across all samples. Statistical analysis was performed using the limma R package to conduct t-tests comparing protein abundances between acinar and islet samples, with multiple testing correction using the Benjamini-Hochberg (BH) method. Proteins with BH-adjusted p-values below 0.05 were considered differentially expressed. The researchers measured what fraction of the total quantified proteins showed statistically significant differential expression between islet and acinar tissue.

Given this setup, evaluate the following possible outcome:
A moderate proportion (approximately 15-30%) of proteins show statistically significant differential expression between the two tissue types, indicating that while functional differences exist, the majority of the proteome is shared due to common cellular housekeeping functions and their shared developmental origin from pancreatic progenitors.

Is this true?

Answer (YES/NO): NO